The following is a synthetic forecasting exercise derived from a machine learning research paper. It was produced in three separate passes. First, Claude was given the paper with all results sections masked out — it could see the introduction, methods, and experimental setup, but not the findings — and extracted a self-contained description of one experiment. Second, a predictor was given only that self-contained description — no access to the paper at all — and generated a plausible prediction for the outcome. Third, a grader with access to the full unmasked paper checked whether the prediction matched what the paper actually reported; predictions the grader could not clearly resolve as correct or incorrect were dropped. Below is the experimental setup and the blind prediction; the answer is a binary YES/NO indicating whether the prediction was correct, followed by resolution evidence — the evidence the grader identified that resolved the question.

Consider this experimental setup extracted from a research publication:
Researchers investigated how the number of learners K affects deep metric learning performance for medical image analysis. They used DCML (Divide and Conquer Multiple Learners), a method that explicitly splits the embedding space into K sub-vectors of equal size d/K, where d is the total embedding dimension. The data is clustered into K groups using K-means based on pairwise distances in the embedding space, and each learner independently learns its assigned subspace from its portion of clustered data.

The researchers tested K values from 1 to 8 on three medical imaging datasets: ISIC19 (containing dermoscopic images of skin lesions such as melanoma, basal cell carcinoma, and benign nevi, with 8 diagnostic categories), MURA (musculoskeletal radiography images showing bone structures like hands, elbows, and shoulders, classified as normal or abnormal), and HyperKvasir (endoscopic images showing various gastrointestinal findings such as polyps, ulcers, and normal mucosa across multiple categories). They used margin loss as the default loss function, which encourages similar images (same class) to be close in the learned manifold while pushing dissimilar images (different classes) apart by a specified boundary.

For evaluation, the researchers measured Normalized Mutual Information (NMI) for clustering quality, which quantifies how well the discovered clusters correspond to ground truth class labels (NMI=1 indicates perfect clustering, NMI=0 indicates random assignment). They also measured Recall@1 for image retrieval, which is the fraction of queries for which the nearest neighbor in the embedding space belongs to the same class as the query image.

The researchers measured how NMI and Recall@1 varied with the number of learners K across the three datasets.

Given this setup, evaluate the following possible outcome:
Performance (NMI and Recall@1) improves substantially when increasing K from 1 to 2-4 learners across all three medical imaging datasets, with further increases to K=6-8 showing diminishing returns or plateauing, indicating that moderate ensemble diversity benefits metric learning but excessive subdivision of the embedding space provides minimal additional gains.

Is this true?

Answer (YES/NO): NO